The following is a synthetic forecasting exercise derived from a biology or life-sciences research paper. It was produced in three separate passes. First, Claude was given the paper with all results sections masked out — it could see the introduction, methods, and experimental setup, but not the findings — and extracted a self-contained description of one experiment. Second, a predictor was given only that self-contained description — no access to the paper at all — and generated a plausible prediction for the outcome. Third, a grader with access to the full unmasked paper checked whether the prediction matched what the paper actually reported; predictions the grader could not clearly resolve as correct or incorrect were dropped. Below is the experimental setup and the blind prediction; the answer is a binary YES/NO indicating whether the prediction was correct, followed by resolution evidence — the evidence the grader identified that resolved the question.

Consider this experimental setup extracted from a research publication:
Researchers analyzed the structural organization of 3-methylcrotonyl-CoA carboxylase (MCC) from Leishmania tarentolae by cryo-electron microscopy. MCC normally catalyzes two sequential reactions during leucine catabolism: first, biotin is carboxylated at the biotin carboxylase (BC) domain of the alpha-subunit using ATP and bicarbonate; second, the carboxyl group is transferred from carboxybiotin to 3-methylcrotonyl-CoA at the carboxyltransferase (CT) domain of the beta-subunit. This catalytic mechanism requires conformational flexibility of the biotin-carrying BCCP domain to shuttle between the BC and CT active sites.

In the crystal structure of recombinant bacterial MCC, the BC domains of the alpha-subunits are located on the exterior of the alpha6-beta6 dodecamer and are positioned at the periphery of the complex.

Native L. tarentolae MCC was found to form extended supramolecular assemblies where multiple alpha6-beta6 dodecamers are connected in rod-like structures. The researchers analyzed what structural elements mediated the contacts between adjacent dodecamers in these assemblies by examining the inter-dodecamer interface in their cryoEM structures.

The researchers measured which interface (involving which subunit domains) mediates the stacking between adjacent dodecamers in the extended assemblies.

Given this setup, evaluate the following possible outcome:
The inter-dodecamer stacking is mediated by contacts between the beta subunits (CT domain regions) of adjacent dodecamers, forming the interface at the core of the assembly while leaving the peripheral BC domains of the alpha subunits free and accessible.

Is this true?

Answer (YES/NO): NO